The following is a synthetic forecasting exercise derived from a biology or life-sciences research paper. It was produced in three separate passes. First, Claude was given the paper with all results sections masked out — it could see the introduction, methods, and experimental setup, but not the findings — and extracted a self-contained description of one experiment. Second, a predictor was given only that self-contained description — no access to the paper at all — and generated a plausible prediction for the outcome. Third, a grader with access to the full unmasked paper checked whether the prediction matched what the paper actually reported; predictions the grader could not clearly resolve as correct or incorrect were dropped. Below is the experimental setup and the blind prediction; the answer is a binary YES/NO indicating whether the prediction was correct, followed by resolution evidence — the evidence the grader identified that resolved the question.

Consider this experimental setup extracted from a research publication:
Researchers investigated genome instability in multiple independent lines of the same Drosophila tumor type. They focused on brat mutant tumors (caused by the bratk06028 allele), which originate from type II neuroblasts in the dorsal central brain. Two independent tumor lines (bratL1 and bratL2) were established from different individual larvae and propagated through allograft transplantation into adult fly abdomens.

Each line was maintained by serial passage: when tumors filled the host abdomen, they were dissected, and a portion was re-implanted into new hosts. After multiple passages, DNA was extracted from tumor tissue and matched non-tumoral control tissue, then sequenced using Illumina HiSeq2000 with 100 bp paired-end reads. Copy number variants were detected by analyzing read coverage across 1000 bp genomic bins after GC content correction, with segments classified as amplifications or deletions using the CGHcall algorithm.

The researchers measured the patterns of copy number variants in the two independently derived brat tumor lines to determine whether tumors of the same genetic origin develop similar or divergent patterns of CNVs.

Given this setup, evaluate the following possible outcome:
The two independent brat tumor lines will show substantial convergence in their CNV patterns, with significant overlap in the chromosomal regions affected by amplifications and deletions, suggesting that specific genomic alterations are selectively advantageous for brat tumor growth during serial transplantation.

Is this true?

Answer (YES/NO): NO